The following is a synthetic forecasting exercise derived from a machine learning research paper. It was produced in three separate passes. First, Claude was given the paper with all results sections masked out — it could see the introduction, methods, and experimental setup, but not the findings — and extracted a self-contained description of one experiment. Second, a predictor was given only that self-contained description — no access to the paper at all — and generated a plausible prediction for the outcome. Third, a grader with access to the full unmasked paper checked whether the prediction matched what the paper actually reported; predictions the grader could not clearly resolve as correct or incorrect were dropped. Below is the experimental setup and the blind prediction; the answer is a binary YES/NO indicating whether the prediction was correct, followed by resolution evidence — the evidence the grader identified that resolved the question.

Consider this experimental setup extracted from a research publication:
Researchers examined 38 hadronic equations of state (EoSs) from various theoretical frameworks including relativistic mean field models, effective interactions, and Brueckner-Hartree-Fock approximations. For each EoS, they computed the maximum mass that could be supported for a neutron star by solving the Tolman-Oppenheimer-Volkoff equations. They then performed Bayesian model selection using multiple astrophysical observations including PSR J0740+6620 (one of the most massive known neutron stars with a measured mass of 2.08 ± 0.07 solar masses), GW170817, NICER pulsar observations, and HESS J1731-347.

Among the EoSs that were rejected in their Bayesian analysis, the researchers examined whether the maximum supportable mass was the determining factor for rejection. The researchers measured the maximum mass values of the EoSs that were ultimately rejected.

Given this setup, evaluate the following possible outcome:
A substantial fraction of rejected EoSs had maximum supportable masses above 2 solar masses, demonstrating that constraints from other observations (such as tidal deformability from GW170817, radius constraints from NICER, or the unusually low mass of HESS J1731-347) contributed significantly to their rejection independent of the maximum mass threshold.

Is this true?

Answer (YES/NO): YES